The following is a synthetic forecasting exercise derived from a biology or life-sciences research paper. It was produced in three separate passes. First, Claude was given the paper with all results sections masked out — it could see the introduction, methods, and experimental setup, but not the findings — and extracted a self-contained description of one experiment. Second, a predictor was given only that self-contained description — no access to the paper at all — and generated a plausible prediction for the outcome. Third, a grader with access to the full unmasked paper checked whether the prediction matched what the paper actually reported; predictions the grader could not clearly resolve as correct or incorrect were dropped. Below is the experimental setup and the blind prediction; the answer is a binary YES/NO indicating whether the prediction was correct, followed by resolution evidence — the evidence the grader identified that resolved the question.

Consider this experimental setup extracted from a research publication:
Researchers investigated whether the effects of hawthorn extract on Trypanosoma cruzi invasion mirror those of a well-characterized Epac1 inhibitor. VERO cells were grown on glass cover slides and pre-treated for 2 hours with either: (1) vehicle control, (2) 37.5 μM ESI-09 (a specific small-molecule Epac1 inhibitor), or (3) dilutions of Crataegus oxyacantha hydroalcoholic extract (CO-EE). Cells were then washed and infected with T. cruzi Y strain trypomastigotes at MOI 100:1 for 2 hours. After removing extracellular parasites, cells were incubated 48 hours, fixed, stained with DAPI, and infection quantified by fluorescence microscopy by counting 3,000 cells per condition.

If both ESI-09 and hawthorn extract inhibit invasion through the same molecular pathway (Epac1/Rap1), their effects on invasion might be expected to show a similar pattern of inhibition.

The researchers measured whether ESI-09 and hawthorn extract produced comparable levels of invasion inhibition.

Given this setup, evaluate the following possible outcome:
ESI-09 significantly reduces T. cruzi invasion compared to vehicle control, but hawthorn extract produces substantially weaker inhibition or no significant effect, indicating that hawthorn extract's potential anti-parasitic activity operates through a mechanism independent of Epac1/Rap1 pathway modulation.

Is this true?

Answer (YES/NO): NO